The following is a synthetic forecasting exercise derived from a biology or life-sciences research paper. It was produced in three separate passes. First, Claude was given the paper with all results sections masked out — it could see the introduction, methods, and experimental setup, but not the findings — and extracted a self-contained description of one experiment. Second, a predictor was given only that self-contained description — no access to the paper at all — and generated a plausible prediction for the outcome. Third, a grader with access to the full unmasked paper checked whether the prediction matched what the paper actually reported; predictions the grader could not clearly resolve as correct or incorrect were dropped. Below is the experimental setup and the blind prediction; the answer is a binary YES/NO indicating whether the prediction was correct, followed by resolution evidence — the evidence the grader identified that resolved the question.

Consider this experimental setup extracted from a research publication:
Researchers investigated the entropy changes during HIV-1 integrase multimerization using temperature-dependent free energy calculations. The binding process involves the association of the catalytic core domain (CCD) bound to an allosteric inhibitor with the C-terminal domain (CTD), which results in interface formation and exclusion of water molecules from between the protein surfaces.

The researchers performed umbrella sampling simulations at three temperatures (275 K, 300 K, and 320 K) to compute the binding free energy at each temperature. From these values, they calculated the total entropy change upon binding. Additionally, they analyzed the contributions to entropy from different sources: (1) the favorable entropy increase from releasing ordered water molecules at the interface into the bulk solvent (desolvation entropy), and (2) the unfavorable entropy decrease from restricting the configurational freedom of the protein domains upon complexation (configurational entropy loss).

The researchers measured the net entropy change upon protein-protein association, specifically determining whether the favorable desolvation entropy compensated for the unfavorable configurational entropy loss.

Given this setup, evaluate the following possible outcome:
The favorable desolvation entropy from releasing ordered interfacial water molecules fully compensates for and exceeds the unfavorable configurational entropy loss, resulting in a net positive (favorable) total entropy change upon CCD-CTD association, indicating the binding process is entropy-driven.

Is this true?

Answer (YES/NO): NO